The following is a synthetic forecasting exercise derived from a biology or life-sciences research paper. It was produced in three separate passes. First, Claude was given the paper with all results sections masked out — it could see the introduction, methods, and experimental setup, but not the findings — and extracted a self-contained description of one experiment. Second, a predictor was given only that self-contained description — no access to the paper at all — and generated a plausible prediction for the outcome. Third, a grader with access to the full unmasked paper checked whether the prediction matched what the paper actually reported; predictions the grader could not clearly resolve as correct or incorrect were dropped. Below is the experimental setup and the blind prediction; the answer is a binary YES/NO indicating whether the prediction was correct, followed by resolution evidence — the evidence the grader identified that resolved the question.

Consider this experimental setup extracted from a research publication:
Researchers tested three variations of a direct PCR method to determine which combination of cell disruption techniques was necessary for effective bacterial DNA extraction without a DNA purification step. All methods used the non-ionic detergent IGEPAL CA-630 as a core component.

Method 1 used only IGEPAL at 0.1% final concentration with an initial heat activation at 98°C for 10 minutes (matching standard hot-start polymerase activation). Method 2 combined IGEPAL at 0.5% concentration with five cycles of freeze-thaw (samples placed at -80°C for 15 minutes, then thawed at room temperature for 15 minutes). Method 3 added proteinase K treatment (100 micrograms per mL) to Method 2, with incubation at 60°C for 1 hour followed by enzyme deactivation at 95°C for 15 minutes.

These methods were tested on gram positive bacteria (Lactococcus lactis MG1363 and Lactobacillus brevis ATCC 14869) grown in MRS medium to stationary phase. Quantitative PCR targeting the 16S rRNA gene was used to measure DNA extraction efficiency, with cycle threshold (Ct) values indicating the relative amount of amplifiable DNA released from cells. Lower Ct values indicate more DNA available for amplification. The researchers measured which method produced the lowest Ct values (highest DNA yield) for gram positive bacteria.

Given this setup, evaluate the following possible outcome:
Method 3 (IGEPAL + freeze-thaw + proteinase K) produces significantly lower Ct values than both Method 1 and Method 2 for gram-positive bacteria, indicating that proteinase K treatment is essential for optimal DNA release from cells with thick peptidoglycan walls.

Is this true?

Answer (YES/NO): YES